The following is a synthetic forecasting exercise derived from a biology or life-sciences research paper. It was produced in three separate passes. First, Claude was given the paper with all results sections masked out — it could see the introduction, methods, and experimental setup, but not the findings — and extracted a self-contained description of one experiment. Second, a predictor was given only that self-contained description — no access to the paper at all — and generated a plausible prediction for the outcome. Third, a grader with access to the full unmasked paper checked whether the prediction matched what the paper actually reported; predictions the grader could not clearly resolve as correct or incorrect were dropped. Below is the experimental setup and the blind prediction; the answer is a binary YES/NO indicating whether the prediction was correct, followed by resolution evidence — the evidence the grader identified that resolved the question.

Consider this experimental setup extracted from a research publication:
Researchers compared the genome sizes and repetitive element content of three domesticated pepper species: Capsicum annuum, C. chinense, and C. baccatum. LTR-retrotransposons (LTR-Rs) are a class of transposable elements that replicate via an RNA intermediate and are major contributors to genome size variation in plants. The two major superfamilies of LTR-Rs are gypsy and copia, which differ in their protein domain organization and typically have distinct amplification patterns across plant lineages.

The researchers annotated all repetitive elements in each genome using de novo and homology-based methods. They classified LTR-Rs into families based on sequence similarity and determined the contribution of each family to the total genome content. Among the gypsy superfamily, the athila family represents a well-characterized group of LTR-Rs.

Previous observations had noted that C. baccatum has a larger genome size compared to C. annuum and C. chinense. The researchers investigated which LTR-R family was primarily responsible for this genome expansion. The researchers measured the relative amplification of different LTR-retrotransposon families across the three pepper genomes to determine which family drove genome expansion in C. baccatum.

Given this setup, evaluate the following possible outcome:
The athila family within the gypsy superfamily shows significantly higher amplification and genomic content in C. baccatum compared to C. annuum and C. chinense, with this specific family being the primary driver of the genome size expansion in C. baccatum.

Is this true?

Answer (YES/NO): YES